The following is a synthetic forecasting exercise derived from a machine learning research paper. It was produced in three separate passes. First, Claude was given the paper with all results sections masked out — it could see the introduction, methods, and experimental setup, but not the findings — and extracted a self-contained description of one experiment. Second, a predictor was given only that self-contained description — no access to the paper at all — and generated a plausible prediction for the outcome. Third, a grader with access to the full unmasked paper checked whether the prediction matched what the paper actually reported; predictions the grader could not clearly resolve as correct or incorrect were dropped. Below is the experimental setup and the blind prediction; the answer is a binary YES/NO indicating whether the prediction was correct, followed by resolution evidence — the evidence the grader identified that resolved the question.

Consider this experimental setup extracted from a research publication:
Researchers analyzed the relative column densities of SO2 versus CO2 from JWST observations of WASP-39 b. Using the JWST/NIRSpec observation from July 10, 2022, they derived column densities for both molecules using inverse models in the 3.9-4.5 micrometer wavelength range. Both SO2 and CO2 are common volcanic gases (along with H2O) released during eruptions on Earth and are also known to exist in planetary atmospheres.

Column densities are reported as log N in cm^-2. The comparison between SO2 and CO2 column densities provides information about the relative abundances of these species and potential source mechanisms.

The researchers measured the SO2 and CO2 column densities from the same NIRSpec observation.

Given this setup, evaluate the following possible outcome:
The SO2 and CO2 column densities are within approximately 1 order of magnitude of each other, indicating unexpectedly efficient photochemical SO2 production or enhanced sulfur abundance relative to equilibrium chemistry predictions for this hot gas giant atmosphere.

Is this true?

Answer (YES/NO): YES